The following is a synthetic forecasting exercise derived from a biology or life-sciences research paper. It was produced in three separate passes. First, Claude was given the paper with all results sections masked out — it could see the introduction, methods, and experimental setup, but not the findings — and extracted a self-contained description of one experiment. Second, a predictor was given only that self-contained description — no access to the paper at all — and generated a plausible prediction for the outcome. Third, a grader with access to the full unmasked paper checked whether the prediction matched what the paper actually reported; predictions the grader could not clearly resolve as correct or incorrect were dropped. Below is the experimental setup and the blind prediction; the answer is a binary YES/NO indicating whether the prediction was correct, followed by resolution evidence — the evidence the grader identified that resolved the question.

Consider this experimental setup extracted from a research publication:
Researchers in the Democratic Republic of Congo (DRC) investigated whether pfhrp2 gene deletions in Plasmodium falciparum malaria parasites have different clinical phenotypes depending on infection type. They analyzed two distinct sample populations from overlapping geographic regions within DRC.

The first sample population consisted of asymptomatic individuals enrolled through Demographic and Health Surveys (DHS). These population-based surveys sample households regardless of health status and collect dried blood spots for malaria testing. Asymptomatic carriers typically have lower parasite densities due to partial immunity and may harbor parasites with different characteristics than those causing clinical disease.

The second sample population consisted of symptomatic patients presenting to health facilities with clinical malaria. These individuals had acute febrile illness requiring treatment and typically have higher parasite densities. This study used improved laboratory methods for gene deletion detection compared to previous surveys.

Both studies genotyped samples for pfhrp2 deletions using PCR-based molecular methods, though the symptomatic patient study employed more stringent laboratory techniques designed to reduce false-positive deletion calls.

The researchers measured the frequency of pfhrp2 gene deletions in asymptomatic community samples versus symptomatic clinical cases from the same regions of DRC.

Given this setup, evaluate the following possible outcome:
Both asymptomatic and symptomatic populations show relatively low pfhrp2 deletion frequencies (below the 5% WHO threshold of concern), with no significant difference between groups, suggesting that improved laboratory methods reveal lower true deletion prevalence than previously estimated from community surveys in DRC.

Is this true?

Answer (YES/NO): NO